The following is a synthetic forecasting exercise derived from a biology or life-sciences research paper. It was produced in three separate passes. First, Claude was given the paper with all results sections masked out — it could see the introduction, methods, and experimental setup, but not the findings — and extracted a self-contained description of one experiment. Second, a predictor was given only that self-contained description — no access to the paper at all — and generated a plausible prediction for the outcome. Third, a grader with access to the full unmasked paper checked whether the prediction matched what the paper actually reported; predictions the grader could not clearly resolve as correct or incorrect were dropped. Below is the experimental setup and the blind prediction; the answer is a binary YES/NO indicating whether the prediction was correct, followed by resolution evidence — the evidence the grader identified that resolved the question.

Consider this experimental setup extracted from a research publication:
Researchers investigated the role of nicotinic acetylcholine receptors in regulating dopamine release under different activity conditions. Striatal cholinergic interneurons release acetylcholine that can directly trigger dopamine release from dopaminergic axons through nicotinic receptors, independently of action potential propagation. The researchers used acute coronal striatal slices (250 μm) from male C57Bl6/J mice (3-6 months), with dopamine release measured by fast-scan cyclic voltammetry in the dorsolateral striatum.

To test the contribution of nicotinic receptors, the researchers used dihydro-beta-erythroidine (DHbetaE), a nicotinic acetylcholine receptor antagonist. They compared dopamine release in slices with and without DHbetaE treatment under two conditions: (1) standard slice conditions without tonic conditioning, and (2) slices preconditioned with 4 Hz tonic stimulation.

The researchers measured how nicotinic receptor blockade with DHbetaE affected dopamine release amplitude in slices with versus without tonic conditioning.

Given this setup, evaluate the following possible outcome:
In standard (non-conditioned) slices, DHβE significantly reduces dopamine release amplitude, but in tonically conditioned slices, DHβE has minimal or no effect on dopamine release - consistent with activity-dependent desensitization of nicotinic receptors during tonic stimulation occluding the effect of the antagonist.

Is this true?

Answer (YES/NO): NO